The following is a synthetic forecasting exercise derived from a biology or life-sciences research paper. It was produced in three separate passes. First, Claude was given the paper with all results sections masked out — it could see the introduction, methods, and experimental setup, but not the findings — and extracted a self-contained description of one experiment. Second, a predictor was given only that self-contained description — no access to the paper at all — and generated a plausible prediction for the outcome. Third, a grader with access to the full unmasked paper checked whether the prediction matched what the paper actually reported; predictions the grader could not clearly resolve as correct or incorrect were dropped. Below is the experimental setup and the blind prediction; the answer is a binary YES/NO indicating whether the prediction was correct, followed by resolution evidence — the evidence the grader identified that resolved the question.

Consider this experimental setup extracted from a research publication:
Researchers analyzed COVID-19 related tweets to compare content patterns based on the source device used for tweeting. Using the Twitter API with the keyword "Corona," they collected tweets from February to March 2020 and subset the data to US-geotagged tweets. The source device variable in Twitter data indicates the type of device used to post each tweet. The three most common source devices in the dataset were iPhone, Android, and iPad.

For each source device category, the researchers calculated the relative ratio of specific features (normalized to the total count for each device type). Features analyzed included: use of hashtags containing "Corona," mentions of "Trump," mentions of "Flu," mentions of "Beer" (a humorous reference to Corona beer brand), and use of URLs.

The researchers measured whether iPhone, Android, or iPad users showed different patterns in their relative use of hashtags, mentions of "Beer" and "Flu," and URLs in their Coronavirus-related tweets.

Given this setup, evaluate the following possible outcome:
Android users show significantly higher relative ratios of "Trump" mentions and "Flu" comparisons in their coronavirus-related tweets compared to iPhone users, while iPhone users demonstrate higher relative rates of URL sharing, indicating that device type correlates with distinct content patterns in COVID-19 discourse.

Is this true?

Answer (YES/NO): NO